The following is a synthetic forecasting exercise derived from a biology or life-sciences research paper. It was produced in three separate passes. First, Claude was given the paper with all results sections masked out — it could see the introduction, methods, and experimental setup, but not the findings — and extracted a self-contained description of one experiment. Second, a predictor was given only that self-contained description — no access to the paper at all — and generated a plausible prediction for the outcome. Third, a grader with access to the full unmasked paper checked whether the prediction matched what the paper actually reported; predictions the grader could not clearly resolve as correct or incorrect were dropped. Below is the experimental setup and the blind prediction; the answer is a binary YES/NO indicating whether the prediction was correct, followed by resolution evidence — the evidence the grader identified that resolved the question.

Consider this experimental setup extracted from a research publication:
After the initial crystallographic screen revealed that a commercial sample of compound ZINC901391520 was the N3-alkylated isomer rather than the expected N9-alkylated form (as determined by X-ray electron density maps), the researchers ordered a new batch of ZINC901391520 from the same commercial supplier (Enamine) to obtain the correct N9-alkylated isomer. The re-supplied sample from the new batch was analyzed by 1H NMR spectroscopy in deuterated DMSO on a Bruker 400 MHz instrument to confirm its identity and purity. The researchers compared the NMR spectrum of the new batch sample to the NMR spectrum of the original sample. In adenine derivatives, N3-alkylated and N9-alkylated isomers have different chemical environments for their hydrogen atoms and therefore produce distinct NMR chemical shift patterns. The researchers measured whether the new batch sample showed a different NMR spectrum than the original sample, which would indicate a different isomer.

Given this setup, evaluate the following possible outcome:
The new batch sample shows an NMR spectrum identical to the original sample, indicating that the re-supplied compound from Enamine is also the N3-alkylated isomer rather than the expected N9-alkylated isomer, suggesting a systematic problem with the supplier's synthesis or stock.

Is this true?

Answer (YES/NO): NO